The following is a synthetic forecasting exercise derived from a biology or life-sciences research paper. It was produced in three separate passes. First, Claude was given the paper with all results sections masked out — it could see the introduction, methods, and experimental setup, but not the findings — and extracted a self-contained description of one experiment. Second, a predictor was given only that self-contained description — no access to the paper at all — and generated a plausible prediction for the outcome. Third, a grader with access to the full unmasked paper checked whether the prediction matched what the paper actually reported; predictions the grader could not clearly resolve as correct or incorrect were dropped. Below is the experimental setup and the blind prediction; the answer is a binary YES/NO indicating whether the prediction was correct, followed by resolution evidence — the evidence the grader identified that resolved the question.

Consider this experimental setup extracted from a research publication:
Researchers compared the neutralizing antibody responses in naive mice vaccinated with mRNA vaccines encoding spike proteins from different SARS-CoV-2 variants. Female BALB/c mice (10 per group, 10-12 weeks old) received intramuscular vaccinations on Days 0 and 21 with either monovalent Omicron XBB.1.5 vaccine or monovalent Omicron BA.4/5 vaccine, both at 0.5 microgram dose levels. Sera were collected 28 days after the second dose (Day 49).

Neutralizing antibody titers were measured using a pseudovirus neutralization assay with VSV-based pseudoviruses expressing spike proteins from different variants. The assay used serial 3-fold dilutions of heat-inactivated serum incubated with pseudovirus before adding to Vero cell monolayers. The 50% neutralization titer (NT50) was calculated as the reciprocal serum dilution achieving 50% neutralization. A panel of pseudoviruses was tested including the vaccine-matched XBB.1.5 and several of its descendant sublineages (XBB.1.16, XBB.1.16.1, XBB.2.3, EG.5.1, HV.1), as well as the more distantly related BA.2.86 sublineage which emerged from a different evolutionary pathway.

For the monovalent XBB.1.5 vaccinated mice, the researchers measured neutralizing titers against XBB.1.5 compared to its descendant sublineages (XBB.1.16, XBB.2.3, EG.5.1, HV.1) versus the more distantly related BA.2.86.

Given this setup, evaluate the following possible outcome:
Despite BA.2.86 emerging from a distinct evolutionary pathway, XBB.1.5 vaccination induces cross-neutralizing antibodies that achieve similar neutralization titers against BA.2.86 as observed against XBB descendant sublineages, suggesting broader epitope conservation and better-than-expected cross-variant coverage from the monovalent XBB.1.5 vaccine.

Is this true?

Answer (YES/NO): NO